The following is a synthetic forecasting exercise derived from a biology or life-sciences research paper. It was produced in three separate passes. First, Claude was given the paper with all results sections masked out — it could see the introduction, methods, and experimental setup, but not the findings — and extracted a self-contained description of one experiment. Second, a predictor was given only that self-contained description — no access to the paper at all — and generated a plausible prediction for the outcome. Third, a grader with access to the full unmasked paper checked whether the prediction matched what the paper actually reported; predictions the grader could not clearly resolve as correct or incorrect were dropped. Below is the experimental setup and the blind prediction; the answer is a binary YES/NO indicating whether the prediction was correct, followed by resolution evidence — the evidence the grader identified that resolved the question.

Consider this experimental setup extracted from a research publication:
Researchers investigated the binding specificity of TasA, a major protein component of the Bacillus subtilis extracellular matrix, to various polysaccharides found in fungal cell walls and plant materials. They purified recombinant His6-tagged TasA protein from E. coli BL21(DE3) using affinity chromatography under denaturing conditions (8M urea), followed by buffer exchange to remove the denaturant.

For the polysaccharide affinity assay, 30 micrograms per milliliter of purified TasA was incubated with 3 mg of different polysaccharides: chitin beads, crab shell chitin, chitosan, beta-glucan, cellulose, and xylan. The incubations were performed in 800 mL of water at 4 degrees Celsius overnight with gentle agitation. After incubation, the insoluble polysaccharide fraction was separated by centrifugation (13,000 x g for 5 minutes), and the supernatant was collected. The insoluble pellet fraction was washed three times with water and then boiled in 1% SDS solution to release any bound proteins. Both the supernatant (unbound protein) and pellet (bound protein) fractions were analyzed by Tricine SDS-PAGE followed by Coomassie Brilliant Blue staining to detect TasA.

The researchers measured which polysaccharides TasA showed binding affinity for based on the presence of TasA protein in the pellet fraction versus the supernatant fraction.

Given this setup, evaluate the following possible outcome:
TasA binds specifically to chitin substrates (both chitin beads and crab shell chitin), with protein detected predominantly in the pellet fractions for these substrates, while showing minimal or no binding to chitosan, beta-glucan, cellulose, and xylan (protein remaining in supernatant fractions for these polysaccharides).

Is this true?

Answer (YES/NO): NO